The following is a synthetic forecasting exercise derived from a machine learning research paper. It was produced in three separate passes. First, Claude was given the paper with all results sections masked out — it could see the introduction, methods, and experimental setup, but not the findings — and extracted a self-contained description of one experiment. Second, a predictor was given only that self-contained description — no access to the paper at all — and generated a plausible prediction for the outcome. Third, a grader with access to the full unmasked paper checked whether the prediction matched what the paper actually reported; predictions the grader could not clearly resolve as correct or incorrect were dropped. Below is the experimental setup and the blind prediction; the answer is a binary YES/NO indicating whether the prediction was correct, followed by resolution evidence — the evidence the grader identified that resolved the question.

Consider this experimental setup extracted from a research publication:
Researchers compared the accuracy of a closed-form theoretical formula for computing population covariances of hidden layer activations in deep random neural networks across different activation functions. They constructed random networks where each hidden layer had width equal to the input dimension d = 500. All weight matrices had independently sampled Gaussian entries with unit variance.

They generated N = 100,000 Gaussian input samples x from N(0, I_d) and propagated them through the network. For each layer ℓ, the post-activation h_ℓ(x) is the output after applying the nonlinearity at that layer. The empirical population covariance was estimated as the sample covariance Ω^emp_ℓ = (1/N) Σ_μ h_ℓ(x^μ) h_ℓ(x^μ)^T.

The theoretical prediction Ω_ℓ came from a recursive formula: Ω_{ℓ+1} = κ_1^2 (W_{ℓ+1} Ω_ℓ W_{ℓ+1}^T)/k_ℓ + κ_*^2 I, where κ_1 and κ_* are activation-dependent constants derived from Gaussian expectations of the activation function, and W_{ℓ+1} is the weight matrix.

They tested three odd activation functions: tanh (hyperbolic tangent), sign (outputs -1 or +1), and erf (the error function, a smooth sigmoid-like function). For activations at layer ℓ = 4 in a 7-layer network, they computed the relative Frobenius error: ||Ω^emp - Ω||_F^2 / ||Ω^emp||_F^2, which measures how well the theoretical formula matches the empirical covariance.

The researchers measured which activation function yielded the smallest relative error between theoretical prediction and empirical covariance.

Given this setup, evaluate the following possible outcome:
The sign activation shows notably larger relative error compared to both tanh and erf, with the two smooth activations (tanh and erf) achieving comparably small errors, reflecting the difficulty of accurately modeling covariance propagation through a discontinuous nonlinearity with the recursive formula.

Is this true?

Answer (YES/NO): YES